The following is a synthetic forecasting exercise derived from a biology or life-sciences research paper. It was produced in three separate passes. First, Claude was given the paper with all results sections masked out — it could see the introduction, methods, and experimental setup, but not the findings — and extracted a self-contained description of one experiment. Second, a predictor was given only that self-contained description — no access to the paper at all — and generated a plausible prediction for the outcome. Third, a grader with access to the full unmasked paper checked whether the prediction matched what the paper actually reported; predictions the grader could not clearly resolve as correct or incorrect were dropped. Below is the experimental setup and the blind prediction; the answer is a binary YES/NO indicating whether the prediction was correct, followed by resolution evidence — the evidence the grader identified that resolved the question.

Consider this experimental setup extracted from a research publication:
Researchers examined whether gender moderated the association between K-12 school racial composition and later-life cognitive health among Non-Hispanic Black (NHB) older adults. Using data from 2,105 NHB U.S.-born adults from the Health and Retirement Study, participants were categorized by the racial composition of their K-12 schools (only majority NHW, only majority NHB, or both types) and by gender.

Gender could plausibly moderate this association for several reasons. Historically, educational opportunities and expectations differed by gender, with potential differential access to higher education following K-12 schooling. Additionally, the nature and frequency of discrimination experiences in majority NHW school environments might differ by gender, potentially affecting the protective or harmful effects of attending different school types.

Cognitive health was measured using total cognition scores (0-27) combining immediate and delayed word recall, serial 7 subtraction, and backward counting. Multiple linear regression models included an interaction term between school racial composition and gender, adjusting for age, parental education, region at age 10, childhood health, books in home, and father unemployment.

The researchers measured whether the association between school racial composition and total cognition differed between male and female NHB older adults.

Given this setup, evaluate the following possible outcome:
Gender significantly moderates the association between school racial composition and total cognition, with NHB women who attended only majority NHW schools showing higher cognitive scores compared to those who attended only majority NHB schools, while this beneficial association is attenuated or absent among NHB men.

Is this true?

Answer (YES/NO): NO